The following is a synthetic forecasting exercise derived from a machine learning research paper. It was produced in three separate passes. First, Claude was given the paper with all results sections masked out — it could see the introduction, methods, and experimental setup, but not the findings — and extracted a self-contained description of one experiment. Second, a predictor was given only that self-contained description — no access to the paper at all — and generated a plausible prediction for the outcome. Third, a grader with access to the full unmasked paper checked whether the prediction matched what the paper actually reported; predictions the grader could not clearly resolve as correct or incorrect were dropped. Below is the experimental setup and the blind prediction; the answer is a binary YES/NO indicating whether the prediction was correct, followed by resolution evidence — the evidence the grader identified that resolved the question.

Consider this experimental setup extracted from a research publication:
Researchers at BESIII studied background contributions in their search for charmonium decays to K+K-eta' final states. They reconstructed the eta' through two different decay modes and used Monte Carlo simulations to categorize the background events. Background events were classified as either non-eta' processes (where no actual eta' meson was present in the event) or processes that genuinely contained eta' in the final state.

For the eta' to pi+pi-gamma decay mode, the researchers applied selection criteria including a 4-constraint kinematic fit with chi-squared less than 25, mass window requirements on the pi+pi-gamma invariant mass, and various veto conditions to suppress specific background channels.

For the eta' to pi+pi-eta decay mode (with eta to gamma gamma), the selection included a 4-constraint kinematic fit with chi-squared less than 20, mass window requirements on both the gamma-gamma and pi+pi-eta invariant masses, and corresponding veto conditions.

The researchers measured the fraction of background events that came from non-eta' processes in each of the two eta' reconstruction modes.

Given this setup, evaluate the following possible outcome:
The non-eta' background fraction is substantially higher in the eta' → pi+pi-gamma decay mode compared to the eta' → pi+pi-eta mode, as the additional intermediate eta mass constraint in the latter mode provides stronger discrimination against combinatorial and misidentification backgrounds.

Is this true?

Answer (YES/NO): YES